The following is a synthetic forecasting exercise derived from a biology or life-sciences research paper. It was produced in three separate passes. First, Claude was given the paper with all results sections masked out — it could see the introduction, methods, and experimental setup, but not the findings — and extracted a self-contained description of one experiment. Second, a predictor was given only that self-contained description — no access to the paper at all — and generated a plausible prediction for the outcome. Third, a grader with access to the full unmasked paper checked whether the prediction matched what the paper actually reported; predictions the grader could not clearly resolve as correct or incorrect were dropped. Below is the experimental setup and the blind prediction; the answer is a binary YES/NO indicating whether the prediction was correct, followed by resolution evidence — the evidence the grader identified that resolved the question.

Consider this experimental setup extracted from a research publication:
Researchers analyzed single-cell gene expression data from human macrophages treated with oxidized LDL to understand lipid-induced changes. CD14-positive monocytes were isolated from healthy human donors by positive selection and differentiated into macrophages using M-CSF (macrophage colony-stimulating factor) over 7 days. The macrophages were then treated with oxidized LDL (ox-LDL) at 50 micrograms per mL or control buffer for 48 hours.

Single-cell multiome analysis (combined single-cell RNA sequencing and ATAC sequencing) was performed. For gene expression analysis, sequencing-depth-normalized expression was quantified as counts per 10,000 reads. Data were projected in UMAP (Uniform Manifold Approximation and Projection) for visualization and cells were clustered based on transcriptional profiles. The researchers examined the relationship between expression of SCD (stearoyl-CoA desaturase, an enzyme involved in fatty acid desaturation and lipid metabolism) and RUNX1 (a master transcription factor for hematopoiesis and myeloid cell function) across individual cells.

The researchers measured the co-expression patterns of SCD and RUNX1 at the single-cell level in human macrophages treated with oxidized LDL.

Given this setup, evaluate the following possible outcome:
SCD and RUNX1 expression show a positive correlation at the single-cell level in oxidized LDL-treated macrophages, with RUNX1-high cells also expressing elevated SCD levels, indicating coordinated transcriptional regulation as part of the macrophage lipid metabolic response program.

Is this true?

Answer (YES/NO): NO